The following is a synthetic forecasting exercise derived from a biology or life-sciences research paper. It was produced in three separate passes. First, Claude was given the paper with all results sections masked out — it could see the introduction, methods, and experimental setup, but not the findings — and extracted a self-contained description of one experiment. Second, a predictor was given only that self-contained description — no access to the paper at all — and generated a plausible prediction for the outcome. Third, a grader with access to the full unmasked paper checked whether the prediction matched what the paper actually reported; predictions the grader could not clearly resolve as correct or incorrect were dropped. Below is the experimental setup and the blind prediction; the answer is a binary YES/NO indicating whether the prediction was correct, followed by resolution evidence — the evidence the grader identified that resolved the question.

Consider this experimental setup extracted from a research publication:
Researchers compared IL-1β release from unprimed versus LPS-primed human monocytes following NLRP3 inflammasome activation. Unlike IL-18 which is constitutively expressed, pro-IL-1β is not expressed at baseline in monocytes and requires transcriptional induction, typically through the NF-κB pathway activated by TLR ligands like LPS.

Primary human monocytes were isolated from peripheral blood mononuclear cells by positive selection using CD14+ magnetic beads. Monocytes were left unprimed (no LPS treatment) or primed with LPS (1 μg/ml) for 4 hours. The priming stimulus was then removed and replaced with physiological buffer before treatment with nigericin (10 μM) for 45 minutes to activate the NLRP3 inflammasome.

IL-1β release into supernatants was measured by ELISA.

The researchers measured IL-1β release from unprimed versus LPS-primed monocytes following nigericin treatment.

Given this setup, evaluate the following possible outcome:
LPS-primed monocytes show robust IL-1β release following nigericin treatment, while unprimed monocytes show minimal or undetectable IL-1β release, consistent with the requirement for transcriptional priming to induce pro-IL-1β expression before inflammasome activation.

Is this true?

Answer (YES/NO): YES